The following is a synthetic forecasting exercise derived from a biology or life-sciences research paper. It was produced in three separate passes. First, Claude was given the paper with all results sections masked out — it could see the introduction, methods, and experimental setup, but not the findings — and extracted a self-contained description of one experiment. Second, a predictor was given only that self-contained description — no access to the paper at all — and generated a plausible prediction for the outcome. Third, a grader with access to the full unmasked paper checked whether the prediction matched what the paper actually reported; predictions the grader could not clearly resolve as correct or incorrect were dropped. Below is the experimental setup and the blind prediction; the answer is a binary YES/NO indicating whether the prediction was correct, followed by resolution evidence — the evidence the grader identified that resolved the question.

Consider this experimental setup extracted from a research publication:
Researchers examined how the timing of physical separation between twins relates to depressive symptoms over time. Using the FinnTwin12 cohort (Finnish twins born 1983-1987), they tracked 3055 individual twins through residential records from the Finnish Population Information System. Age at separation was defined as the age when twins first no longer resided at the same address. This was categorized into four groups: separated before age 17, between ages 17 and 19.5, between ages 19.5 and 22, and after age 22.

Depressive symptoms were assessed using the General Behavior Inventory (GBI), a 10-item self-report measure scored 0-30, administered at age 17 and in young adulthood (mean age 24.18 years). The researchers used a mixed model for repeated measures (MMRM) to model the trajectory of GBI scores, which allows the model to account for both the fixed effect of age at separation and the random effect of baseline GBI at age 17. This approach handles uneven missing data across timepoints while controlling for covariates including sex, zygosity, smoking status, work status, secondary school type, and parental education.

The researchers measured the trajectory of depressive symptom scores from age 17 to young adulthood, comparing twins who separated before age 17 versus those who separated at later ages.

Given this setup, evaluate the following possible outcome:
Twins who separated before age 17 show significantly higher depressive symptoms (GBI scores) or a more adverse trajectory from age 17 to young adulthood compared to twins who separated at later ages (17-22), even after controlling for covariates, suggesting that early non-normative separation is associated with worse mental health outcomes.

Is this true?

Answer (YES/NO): YES